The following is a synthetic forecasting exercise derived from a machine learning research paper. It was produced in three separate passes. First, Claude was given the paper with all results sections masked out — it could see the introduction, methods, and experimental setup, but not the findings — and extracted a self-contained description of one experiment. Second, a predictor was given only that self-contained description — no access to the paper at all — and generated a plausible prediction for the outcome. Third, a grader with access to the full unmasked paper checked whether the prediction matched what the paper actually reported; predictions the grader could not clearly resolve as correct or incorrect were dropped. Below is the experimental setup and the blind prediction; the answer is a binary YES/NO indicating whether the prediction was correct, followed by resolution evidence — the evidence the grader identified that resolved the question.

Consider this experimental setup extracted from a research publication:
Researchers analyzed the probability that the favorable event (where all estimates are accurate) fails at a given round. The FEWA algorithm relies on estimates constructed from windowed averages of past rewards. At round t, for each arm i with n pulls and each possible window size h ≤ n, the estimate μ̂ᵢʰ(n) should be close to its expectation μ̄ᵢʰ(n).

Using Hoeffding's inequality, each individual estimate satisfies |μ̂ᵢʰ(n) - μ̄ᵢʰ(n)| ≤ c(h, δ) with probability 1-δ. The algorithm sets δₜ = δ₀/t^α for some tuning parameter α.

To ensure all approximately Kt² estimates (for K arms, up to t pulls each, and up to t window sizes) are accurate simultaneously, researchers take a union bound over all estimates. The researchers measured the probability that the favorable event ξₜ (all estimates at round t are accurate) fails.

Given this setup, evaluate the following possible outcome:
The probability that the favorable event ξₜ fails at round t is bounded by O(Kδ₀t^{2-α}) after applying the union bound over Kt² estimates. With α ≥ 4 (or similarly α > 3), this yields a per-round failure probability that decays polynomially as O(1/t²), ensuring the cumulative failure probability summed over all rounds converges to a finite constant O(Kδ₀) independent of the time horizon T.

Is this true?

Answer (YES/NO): YES